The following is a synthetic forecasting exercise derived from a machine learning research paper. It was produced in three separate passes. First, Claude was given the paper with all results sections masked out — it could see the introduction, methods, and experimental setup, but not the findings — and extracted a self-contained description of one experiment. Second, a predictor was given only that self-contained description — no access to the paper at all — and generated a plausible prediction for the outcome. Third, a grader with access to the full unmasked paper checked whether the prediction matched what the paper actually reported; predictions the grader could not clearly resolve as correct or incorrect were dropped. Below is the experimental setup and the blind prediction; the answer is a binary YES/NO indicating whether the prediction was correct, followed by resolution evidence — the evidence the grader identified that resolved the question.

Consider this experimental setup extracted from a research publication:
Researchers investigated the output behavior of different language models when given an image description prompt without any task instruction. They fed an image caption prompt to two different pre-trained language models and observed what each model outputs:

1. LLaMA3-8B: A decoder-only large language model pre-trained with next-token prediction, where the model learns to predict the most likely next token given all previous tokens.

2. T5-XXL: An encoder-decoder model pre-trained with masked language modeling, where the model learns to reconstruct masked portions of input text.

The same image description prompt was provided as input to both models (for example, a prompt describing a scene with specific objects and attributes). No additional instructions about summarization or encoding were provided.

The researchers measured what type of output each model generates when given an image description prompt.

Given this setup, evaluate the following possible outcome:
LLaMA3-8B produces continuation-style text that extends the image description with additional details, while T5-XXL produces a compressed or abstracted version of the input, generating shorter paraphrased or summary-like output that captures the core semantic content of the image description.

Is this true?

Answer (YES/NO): NO